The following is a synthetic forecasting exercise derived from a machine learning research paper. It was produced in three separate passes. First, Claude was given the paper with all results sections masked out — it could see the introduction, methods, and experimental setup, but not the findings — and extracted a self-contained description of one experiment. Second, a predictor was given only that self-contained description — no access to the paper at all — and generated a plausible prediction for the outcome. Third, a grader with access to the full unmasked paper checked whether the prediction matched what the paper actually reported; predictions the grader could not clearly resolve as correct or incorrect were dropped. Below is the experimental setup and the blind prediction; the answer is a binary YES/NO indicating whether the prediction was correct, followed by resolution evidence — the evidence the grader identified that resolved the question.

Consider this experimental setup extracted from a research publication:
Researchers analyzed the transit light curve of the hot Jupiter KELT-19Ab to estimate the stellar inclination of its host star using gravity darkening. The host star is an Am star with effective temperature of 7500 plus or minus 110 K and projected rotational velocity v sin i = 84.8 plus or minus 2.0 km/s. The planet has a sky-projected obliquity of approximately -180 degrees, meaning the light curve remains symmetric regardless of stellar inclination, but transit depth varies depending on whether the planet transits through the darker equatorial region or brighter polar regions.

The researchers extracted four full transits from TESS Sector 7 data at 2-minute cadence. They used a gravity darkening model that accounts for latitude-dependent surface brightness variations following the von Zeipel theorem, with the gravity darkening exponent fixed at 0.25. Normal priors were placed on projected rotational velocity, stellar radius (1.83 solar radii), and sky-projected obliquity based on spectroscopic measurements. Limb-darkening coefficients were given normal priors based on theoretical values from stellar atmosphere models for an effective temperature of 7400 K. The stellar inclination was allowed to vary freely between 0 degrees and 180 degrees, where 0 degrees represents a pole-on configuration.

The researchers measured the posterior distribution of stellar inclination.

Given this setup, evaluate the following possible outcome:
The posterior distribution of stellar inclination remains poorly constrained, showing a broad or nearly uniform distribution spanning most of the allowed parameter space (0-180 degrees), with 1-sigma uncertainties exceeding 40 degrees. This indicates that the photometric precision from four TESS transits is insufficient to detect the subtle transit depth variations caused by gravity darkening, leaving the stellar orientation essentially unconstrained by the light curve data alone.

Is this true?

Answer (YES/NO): NO